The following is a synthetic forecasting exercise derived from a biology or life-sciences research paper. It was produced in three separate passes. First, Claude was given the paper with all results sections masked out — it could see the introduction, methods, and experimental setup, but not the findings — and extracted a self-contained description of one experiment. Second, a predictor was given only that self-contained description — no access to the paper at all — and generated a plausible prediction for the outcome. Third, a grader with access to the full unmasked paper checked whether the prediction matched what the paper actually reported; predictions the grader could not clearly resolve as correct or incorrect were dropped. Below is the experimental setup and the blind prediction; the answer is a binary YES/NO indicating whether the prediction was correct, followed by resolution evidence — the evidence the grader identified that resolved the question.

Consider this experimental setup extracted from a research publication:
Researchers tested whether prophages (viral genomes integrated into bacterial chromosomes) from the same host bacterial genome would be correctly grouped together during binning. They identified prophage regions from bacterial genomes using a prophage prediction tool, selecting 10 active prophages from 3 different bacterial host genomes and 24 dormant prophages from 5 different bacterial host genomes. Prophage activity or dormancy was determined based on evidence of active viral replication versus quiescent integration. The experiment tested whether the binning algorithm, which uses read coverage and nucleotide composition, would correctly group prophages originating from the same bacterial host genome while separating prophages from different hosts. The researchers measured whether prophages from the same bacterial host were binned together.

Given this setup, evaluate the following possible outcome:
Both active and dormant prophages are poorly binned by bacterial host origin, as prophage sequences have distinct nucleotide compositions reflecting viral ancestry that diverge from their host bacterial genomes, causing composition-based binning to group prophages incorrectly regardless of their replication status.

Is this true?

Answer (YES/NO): NO